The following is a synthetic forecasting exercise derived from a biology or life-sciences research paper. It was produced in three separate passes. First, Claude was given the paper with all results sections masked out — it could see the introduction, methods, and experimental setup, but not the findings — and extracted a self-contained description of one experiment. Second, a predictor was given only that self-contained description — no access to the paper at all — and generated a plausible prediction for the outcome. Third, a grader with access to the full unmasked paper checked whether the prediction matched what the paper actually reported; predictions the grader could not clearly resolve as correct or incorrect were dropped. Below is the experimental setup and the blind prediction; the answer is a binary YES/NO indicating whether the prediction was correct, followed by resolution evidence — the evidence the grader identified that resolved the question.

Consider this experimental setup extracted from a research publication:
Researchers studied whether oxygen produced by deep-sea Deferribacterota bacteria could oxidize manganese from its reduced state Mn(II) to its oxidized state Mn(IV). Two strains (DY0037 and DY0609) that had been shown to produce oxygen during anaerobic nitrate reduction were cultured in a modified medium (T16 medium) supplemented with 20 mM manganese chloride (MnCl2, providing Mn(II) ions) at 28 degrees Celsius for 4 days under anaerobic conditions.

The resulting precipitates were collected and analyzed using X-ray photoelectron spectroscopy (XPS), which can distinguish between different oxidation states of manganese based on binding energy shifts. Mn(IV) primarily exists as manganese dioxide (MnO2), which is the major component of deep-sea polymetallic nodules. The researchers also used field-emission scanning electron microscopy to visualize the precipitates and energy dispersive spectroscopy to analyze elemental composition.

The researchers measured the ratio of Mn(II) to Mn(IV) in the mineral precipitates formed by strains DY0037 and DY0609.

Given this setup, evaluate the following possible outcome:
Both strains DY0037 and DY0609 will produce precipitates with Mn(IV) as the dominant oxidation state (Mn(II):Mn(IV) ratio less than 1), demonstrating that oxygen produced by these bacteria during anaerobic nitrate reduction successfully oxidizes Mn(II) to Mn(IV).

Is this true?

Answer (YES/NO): YES